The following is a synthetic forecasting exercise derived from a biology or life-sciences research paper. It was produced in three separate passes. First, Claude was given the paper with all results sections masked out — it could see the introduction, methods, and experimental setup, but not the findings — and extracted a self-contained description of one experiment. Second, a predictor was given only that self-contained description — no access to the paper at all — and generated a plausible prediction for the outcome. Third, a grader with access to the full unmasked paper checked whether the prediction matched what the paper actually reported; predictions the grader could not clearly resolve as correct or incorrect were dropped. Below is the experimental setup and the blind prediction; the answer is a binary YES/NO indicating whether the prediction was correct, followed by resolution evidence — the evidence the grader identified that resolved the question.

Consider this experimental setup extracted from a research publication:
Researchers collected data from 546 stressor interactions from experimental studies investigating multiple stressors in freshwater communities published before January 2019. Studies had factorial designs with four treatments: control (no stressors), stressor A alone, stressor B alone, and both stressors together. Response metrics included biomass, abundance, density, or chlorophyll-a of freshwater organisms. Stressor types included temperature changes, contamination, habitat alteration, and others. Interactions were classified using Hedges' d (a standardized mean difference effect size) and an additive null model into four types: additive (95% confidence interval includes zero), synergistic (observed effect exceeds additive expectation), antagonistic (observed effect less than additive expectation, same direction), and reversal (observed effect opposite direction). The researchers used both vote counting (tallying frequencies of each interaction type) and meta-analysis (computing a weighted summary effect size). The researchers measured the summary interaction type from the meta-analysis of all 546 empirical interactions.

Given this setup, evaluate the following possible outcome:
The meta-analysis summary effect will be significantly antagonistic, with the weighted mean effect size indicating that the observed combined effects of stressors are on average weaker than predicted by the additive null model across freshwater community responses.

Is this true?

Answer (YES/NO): YES